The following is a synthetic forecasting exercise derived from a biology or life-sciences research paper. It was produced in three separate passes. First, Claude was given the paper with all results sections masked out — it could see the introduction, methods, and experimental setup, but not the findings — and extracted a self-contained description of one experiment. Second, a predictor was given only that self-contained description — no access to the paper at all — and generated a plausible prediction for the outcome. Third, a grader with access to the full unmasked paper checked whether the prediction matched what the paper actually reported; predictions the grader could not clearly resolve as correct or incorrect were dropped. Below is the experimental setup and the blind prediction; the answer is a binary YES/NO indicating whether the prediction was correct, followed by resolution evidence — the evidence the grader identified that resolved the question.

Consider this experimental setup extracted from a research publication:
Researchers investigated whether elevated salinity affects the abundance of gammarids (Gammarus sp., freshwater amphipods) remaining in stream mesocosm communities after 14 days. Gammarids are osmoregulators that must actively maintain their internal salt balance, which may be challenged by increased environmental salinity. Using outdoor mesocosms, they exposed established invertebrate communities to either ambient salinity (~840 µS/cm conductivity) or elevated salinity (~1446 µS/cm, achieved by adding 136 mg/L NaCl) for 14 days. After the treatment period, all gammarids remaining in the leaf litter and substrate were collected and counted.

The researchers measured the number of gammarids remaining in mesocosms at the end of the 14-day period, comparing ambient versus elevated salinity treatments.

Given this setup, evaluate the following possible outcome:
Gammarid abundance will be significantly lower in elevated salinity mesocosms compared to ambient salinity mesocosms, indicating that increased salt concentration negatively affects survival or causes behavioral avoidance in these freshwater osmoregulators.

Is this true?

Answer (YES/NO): NO